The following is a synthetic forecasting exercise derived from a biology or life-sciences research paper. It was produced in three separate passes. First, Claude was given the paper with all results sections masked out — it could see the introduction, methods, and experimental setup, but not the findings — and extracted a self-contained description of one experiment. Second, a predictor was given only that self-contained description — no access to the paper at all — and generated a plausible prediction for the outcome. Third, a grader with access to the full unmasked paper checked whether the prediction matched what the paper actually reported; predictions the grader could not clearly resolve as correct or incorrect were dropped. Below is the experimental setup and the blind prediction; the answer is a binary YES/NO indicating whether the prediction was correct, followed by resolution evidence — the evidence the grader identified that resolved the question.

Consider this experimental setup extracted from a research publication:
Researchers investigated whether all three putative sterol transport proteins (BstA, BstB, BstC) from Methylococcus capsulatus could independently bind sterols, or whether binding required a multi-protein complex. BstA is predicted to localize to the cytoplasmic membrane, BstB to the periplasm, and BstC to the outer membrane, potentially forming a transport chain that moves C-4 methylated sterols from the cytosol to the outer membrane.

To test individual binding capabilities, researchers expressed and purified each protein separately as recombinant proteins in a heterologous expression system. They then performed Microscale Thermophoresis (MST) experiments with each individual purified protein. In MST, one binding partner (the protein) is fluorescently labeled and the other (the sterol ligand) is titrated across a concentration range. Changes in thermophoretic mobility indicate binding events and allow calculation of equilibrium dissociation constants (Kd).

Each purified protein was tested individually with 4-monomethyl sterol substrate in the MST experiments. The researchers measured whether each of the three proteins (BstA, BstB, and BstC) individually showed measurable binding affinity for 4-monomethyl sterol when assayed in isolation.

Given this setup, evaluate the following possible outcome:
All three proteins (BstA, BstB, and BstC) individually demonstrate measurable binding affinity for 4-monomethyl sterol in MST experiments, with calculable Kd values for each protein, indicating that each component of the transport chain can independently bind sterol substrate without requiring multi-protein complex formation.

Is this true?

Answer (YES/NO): YES